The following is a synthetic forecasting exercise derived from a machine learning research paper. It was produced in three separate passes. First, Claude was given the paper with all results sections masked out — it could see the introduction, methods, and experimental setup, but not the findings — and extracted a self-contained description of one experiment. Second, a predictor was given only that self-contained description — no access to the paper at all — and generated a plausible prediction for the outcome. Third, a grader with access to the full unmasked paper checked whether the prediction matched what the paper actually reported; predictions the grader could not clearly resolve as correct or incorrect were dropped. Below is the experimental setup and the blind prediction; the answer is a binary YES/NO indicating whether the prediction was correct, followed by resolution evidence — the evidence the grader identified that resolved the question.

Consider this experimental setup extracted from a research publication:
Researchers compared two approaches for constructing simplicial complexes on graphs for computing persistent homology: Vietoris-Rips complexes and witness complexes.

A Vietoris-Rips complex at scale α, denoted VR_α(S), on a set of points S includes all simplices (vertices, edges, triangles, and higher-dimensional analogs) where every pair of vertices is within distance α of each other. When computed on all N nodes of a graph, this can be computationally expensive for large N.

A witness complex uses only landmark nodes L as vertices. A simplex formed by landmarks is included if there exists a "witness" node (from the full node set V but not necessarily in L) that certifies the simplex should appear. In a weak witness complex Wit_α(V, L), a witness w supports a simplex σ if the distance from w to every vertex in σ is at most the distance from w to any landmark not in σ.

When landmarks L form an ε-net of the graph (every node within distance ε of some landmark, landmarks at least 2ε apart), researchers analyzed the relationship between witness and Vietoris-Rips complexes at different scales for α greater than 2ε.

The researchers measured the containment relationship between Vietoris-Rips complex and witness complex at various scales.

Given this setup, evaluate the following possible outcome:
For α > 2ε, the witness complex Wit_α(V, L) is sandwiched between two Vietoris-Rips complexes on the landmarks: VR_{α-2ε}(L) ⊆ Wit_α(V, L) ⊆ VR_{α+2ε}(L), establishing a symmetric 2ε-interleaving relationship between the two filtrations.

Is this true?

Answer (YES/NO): NO